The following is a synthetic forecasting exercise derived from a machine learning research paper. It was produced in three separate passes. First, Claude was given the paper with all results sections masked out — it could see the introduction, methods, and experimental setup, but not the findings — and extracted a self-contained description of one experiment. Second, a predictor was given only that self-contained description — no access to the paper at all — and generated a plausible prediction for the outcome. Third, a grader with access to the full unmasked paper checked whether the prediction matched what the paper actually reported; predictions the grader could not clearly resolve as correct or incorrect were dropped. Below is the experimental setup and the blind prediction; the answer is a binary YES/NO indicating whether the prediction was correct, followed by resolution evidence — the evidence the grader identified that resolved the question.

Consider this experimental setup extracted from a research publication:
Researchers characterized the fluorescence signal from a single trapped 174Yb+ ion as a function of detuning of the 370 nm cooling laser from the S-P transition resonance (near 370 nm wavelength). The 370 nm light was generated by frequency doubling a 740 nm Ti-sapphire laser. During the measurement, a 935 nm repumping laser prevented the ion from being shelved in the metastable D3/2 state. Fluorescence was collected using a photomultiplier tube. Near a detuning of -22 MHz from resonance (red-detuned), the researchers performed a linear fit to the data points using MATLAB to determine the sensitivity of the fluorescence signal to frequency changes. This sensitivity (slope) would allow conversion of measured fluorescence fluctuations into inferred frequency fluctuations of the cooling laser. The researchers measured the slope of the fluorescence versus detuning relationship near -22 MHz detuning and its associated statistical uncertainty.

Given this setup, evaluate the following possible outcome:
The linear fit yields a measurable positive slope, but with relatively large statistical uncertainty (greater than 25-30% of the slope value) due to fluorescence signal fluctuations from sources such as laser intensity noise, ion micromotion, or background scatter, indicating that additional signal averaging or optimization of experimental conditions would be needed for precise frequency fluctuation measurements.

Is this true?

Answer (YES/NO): NO